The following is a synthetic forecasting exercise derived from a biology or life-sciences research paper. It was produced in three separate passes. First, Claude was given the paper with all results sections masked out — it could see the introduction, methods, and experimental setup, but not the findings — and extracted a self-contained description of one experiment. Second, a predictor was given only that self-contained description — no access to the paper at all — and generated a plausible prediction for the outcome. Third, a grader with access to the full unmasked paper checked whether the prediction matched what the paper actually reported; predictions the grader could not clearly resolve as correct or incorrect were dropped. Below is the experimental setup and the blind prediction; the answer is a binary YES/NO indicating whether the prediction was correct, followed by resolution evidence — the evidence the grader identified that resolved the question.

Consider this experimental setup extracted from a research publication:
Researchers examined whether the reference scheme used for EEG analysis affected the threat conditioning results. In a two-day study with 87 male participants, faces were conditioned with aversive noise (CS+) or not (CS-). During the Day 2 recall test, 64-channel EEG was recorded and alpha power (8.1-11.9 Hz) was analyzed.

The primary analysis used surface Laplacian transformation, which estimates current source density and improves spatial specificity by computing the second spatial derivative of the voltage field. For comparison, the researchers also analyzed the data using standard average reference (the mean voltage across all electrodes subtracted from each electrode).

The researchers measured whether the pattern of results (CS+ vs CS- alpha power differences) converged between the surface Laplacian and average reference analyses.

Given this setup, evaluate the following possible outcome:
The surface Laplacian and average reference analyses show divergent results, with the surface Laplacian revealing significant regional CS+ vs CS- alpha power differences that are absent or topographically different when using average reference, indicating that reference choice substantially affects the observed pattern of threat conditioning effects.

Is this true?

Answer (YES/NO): NO